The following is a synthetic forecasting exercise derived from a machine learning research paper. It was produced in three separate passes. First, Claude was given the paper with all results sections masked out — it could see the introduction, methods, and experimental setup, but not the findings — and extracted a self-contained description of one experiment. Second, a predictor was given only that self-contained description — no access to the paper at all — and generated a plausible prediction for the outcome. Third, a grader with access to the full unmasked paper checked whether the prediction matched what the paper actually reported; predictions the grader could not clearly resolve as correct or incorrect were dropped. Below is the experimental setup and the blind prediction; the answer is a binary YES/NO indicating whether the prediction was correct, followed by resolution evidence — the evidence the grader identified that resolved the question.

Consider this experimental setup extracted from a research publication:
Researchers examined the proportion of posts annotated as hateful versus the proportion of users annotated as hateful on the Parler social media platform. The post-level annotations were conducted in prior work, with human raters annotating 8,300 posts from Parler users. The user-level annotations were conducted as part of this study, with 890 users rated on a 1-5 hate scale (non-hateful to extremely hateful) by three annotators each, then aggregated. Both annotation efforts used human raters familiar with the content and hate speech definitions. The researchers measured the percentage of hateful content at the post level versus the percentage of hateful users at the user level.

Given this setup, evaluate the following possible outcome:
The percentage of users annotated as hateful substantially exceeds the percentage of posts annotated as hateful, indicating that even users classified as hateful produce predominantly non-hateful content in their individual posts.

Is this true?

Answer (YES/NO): NO